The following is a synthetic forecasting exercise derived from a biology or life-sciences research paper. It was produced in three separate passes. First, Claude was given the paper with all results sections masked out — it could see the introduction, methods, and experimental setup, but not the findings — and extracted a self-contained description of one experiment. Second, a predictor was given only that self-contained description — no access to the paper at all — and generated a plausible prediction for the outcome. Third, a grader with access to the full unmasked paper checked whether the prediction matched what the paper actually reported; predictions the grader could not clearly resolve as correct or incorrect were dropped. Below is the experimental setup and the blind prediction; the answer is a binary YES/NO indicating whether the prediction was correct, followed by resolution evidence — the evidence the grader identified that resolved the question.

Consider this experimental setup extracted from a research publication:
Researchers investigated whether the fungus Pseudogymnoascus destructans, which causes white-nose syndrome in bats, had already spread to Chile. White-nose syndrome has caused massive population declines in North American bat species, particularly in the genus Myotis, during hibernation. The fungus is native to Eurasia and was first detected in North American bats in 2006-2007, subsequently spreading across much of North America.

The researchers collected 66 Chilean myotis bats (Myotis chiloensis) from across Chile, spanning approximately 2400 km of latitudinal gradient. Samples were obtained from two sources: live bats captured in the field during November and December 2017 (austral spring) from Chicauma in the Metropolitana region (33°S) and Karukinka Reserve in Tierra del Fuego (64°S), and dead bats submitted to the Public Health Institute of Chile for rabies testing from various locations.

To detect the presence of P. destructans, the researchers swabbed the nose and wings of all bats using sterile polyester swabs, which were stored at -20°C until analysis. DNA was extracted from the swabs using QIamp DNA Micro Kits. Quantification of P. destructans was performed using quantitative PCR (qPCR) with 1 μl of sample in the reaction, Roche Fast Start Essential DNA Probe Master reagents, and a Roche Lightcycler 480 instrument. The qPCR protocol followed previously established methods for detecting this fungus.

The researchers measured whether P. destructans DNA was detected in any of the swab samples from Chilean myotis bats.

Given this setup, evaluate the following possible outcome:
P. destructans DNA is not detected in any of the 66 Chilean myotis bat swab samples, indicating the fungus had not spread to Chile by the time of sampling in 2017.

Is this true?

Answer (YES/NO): YES